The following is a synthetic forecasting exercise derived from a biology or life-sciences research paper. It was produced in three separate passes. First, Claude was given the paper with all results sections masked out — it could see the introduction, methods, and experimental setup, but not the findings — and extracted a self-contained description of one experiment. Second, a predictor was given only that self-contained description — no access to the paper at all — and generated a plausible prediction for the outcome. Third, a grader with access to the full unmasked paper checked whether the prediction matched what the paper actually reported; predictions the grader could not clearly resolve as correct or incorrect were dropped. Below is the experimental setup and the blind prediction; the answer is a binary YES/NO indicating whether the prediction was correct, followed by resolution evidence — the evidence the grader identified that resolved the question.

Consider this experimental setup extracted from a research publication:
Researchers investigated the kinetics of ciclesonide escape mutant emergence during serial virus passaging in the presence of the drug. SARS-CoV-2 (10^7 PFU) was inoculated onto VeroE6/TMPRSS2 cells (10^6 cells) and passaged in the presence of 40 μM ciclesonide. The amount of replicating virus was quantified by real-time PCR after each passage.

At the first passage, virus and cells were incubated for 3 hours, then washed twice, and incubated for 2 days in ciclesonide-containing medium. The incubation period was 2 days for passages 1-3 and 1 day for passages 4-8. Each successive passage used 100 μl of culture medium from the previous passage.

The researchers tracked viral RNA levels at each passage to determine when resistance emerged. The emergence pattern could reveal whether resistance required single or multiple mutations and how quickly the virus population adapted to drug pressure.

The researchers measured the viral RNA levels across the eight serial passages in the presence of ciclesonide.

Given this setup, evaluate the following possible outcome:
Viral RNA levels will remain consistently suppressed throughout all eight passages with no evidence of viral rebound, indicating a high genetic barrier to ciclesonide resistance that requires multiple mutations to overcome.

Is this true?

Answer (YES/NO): NO